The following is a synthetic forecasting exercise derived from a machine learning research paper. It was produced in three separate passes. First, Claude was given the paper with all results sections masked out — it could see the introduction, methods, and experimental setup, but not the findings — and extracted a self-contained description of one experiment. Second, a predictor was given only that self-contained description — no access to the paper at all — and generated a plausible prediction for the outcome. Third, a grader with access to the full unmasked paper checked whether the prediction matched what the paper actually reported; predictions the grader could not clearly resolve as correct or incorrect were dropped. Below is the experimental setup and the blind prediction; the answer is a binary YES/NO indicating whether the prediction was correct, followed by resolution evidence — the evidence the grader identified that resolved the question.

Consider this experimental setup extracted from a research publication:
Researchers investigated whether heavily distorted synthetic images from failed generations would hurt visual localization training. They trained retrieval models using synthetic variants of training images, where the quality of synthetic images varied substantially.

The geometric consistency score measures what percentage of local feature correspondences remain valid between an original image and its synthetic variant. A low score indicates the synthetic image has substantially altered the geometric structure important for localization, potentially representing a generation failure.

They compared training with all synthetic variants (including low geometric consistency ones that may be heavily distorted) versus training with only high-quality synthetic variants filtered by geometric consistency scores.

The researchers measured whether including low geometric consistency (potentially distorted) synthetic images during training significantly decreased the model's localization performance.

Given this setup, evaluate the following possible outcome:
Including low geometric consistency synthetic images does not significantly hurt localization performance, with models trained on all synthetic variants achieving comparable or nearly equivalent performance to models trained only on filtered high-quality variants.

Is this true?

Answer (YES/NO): NO